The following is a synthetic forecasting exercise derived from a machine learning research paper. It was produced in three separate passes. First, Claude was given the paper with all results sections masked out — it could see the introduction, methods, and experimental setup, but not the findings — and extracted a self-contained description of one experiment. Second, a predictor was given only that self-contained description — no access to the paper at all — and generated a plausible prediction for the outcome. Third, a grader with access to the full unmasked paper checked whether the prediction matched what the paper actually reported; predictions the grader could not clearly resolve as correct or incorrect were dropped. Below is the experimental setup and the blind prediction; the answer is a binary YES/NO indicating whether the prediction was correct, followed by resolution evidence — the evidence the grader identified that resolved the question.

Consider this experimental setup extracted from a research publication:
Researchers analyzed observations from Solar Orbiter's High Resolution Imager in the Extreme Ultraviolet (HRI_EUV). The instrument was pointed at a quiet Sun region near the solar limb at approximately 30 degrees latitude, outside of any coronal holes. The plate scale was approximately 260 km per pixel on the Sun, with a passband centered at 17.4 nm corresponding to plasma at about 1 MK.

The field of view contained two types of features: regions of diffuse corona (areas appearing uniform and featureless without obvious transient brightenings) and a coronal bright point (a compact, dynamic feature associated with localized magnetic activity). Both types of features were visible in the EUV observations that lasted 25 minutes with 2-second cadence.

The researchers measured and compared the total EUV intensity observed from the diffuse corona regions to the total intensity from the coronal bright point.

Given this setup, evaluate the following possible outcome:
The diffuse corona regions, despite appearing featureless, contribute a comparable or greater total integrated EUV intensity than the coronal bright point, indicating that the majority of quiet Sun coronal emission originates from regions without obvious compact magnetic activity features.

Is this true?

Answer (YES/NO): YES